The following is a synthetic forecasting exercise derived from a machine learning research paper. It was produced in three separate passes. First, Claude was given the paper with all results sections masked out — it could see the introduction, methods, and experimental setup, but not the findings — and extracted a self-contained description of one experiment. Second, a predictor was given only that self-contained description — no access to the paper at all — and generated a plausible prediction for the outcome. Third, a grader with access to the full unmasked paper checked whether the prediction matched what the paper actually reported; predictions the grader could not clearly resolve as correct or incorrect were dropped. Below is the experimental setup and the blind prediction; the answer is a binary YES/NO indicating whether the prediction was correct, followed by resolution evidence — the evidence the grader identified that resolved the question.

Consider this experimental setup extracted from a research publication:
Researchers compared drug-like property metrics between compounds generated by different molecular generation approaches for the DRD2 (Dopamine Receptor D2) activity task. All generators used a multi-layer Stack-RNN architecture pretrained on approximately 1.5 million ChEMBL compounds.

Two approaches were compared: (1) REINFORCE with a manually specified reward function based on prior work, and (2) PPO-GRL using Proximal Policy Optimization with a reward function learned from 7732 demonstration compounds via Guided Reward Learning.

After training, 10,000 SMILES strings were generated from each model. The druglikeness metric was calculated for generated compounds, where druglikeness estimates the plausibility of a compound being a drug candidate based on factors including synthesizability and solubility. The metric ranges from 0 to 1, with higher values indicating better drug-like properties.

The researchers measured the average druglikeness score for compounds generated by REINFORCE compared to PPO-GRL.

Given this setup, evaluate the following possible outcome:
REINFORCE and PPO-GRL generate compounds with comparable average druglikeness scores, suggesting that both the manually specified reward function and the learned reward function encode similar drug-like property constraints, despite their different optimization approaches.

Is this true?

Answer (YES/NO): NO